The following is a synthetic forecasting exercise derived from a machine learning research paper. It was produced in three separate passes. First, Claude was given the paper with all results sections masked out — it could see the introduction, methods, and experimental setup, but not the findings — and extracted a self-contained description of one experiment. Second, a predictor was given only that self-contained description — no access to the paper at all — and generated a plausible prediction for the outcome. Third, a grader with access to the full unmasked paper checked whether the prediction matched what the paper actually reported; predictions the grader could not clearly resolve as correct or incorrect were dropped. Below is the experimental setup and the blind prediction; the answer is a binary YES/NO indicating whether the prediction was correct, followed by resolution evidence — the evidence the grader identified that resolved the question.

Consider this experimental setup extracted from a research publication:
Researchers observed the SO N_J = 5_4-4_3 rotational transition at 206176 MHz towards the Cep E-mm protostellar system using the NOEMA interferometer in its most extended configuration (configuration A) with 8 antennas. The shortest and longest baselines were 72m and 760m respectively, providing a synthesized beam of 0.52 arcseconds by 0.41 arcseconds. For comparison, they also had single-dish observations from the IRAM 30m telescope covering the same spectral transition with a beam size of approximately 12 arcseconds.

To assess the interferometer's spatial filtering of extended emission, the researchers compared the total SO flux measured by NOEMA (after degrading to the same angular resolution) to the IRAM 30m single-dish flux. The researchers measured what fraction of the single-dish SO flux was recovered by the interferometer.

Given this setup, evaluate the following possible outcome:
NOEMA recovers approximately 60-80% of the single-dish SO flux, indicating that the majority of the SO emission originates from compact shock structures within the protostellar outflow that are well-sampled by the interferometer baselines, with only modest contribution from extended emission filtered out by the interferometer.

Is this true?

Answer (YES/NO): NO